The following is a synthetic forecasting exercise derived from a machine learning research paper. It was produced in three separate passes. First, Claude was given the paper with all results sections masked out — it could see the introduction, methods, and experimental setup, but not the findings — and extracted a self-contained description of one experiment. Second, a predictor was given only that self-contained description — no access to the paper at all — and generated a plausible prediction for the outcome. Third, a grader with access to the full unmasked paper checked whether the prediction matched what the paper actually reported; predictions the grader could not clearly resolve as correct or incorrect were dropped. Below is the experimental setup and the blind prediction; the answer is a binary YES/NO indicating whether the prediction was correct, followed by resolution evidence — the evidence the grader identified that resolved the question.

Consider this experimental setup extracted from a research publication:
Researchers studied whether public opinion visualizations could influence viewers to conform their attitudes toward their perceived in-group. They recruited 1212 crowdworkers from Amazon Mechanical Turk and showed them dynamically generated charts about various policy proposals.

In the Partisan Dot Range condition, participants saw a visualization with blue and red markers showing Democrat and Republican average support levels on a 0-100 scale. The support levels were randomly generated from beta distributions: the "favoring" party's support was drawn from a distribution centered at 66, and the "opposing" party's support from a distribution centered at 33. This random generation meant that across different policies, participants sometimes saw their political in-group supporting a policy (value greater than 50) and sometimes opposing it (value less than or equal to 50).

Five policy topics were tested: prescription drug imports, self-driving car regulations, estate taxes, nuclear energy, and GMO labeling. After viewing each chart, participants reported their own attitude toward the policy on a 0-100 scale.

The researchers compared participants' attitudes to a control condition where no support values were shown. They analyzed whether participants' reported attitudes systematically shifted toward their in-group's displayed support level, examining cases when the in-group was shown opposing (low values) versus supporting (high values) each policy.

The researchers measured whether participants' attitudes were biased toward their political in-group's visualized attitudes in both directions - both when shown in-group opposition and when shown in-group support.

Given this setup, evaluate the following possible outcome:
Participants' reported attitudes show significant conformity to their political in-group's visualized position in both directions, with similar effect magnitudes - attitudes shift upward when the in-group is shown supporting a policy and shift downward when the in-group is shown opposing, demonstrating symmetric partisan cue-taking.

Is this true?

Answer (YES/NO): NO